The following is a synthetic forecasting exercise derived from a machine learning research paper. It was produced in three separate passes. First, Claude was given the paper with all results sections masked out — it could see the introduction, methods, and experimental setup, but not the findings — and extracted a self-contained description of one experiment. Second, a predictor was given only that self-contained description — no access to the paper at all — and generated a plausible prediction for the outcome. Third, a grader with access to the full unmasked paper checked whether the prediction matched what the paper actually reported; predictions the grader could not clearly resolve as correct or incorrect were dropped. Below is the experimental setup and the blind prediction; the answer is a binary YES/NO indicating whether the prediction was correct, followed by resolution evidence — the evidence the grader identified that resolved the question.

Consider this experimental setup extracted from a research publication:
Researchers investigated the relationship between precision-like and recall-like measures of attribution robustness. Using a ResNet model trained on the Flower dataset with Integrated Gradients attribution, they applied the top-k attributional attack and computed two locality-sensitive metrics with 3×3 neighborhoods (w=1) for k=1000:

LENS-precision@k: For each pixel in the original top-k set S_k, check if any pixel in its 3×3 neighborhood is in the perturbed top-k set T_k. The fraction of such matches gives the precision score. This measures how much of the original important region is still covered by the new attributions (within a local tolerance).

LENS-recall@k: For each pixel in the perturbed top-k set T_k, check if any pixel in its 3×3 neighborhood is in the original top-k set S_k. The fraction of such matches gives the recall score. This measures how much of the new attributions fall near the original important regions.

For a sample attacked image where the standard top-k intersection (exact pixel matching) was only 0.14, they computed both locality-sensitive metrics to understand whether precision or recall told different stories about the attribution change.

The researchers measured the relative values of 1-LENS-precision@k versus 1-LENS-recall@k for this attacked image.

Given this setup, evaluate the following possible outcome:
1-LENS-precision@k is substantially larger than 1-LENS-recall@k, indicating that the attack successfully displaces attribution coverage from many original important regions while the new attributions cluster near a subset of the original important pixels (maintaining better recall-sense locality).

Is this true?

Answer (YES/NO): YES